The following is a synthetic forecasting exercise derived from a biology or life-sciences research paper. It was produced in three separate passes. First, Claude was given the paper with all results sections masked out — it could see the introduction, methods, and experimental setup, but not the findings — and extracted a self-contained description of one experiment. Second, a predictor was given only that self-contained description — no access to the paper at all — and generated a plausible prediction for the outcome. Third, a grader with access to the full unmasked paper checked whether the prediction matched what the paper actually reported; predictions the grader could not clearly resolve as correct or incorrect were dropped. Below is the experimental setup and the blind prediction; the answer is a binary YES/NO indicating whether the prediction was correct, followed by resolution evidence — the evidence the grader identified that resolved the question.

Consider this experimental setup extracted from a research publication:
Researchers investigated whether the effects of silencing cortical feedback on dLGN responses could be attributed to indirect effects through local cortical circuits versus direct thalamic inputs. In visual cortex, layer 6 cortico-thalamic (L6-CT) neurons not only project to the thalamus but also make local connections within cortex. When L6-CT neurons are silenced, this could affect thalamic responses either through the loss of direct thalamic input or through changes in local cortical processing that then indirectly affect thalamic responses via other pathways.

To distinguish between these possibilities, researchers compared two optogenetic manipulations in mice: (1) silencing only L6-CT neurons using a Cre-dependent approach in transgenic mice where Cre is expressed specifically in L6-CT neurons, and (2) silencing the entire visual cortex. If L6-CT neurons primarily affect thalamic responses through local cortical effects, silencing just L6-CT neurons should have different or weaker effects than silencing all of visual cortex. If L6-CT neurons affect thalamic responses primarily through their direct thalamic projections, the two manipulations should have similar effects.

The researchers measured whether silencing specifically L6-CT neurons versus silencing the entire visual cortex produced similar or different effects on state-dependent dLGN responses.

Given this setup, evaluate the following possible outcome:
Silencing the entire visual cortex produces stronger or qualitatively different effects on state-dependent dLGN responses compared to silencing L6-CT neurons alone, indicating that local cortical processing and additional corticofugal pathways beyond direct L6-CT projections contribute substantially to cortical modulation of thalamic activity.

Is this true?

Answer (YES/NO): NO